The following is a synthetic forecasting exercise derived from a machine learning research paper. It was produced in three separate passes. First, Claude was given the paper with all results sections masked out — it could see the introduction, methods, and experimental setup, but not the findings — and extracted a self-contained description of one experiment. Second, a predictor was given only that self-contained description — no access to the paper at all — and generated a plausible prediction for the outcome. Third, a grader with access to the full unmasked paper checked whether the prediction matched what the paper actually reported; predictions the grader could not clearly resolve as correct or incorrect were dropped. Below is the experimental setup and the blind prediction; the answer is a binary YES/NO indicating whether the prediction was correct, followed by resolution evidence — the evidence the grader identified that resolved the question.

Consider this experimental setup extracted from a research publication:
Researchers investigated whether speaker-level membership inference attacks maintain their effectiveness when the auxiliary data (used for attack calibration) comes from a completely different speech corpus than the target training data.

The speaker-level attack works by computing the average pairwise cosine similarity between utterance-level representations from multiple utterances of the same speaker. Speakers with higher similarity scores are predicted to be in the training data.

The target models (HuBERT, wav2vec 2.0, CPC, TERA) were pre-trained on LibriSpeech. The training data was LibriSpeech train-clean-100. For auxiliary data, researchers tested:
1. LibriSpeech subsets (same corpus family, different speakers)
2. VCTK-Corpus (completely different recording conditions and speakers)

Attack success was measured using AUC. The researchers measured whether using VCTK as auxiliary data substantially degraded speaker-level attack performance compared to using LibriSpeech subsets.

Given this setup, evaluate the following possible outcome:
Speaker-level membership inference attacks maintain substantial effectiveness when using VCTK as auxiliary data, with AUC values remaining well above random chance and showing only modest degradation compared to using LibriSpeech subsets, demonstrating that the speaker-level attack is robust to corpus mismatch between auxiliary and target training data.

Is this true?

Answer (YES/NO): YES